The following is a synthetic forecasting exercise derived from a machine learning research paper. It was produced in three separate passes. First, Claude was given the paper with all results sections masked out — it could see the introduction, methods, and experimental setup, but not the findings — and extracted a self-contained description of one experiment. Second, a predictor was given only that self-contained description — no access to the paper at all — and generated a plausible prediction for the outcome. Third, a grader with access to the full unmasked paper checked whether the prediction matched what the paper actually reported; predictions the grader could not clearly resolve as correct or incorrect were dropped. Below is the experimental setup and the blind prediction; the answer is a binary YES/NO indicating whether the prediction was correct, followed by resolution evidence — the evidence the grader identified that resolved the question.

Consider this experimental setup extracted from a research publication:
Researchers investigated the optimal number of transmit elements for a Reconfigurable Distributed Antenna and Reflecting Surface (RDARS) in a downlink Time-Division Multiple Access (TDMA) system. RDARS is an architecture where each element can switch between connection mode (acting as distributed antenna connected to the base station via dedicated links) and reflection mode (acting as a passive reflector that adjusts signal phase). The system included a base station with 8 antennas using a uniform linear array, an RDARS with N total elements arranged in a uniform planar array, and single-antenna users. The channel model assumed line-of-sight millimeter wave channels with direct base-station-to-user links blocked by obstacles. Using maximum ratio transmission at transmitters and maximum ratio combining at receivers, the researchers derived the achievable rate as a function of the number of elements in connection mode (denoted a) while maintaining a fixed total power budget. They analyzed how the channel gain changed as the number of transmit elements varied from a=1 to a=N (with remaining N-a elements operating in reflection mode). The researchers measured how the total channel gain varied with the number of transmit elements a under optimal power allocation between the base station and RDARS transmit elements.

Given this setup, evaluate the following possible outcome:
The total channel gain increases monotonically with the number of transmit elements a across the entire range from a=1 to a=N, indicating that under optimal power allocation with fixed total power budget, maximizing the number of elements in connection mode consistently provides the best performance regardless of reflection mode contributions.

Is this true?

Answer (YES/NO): NO